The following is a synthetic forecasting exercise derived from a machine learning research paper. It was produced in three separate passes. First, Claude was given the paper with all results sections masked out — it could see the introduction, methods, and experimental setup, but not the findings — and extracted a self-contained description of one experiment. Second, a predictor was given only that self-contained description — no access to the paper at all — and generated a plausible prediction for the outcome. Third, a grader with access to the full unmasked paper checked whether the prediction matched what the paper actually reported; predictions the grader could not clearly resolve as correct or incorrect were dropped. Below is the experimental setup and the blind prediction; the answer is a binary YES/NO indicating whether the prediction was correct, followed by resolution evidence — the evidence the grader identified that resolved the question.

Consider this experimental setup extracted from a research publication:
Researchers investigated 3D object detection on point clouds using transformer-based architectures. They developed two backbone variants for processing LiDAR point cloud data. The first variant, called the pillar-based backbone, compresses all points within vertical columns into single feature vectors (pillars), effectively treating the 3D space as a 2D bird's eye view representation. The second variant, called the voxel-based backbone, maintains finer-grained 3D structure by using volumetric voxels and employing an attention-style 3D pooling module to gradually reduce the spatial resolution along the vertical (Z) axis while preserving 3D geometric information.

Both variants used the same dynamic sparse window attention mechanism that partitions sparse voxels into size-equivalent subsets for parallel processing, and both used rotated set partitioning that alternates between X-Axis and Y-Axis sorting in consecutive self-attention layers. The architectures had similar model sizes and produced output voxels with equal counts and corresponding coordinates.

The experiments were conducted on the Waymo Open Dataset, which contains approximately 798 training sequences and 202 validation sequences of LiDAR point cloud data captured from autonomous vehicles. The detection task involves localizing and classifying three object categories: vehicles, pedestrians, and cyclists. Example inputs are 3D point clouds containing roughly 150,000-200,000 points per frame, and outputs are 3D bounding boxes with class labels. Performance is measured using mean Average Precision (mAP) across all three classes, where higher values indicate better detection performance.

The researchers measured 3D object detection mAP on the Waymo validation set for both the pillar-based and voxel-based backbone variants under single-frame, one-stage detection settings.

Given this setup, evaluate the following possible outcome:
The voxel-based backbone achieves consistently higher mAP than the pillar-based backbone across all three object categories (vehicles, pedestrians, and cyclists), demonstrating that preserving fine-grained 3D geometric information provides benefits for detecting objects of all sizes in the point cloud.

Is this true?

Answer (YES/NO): NO